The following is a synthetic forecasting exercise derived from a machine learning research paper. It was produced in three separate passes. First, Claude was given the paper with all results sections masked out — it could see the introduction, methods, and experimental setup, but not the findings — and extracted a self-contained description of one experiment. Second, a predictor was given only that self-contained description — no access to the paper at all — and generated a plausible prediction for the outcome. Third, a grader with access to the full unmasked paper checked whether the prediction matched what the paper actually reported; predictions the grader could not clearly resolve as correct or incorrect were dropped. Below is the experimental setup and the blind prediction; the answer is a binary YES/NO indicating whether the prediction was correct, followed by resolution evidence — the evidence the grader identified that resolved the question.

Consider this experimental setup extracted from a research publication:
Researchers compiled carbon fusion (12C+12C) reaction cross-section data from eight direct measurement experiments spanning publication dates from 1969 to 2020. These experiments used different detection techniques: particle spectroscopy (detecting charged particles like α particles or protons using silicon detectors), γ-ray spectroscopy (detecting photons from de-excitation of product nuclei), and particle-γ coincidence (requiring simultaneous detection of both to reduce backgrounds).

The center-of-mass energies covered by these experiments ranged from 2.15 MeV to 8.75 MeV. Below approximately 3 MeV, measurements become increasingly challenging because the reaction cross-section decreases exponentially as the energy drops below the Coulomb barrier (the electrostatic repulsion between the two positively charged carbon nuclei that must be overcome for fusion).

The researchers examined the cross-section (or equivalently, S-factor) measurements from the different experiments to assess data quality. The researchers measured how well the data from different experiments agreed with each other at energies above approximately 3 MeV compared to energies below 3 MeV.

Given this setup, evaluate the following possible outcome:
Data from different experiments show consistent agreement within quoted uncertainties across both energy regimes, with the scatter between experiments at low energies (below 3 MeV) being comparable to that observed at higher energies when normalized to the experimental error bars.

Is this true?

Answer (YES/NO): NO